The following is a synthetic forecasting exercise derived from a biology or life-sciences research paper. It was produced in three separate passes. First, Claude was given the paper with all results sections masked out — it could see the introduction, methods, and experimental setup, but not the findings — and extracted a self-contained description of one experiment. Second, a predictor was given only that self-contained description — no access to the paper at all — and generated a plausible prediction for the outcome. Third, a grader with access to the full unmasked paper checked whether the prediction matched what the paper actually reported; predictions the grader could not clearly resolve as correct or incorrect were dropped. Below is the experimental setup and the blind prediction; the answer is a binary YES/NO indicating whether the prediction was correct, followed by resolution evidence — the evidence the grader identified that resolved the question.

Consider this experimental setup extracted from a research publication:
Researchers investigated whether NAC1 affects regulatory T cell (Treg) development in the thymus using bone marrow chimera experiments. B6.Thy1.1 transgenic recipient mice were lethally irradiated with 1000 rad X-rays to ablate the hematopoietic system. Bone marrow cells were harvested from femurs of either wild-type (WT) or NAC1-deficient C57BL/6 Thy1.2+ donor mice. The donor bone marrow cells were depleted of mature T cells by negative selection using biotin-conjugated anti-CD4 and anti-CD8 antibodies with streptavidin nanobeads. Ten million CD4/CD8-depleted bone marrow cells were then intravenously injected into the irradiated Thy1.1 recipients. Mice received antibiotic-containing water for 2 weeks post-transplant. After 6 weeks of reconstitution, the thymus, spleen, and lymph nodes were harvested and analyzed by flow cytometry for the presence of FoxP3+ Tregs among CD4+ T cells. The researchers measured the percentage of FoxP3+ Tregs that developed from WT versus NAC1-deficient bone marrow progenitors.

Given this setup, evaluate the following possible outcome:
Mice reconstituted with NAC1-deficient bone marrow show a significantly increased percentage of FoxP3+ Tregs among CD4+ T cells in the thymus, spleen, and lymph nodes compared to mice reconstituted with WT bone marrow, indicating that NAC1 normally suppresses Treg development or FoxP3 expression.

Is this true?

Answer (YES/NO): NO